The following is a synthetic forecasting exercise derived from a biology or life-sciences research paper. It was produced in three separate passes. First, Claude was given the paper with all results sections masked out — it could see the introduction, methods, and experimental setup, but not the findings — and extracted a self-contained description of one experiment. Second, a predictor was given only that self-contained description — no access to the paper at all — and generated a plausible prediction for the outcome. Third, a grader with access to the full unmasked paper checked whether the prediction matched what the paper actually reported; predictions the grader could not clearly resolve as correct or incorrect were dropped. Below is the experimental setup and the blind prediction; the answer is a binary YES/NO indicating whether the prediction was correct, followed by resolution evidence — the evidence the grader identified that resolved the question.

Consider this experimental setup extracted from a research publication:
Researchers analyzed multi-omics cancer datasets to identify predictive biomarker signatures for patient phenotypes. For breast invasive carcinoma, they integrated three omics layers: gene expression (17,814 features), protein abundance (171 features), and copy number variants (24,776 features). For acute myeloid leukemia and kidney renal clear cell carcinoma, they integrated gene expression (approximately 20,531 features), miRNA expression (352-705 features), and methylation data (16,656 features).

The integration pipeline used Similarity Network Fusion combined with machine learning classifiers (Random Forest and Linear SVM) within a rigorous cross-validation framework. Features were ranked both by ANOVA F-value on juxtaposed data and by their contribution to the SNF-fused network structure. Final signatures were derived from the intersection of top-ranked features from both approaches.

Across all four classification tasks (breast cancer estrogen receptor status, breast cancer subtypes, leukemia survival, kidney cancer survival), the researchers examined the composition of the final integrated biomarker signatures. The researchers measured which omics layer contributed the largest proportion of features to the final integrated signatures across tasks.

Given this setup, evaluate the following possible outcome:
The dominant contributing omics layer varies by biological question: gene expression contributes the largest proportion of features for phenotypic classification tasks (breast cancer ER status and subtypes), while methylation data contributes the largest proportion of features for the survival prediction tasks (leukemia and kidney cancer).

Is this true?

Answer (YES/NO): NO